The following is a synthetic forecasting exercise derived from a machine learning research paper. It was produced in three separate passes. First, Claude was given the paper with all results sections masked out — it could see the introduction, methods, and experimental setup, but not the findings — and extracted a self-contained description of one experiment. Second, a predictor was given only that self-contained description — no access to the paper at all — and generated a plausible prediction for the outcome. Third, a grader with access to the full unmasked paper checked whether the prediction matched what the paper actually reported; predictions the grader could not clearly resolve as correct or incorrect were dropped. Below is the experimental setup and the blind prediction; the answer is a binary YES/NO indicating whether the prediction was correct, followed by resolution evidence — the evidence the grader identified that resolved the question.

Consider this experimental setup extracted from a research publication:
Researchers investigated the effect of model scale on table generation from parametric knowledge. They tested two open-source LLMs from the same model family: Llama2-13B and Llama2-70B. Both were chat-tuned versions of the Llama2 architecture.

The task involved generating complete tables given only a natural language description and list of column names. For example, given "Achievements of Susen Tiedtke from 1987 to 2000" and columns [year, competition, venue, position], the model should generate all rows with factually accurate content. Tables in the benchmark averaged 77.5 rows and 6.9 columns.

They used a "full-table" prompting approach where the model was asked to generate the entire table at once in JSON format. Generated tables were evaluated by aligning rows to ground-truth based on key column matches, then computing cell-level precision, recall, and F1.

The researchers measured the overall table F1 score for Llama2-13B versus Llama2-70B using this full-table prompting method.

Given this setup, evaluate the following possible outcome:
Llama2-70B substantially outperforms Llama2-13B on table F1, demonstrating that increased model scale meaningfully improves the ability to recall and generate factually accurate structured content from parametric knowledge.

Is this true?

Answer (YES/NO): NO